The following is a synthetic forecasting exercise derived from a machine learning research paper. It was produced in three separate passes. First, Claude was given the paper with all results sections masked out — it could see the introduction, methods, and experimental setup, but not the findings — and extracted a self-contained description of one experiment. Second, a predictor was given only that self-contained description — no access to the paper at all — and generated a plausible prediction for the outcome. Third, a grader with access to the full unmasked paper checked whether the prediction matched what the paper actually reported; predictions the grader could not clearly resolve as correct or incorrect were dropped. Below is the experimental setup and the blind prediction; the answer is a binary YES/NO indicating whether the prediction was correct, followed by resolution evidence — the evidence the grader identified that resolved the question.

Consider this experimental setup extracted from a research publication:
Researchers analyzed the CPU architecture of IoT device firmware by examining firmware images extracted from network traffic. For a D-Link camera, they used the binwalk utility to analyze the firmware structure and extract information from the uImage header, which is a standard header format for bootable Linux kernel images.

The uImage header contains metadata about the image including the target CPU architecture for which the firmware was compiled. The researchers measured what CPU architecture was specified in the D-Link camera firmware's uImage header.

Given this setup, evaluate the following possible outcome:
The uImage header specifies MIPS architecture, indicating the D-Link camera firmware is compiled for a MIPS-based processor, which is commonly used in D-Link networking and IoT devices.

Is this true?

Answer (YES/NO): YES